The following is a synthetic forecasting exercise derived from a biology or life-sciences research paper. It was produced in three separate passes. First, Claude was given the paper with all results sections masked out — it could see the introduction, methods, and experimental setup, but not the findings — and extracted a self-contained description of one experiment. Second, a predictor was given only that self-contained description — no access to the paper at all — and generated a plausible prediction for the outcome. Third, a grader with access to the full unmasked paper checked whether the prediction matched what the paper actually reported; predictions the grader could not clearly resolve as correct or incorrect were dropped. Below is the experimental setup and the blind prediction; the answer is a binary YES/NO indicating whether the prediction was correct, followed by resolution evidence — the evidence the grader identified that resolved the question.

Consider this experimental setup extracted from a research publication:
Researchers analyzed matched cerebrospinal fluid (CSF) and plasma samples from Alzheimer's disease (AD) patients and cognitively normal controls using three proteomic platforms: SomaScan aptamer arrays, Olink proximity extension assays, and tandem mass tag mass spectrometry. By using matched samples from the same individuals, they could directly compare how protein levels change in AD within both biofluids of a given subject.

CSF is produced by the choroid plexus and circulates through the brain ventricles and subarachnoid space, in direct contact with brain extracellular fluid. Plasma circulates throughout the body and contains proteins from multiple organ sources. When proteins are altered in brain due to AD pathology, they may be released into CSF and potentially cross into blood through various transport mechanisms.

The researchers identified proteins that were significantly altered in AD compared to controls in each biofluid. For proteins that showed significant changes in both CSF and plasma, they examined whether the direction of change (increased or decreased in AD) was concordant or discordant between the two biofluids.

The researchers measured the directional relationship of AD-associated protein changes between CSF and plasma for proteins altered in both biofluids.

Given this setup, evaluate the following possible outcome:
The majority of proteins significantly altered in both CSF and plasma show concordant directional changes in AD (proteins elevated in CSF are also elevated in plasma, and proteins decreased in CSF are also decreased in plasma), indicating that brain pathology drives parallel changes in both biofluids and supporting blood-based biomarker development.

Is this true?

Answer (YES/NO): NO